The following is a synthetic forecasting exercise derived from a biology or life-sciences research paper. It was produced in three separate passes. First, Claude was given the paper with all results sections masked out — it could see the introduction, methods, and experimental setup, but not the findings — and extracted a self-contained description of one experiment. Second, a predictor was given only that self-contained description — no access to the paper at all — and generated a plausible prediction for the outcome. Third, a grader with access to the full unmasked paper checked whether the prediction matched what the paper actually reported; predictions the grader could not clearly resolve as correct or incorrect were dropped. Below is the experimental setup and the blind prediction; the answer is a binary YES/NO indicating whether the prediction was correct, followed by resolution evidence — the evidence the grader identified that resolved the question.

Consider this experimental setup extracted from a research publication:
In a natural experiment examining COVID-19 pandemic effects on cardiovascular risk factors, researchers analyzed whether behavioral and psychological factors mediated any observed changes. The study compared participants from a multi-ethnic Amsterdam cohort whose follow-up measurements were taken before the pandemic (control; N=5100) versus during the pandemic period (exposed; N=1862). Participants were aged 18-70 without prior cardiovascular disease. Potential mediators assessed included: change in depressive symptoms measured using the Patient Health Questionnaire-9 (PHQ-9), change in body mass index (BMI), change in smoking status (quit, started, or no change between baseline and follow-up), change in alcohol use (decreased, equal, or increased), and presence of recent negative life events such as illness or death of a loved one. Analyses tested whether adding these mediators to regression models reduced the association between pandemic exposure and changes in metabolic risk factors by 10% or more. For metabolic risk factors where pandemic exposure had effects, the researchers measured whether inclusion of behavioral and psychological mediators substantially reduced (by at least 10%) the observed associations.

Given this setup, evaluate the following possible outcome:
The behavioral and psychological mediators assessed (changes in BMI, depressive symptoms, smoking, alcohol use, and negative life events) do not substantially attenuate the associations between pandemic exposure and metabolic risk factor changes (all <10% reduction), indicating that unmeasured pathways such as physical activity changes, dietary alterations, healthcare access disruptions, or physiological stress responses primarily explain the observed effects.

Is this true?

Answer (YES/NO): NO